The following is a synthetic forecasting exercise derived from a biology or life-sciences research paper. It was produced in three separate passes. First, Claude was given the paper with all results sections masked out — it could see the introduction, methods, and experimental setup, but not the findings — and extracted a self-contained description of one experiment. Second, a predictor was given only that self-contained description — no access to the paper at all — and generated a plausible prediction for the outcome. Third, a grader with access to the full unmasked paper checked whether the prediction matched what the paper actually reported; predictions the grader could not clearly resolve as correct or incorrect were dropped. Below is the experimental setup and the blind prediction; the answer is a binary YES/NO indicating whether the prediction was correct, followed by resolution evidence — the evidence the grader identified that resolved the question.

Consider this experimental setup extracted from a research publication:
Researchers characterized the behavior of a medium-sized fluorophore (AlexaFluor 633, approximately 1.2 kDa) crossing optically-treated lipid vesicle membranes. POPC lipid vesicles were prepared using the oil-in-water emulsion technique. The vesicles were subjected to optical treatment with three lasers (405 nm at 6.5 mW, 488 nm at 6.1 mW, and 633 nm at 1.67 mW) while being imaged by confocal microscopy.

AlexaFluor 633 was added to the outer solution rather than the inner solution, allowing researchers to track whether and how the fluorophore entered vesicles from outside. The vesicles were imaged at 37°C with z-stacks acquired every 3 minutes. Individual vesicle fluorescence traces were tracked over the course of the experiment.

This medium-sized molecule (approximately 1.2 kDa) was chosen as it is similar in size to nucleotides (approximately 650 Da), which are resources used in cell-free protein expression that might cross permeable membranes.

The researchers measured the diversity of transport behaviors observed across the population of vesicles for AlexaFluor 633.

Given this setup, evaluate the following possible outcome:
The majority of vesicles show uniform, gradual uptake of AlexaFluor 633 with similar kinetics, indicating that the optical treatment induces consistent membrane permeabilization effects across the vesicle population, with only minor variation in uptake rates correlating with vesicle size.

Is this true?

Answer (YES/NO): NO